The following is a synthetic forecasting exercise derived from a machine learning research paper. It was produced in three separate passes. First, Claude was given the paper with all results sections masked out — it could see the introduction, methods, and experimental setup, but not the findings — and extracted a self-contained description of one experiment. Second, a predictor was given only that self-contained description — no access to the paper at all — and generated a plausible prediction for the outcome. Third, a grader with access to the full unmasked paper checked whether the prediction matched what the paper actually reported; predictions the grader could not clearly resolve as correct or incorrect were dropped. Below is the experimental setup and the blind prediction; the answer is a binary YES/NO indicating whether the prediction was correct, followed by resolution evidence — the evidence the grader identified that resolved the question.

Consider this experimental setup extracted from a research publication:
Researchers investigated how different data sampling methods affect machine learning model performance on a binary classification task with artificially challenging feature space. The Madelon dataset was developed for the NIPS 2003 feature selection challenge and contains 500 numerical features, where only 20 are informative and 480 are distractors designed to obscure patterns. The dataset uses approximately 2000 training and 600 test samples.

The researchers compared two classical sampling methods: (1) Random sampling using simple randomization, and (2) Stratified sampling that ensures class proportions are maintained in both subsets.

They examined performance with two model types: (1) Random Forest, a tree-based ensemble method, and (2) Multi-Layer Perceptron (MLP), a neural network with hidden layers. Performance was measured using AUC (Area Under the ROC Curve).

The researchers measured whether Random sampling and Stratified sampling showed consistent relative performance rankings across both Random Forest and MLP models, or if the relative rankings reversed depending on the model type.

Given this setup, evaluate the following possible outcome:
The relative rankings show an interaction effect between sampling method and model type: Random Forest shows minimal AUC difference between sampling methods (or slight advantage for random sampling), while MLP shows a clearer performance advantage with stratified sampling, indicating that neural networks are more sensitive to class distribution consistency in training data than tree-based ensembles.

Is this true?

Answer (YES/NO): YES